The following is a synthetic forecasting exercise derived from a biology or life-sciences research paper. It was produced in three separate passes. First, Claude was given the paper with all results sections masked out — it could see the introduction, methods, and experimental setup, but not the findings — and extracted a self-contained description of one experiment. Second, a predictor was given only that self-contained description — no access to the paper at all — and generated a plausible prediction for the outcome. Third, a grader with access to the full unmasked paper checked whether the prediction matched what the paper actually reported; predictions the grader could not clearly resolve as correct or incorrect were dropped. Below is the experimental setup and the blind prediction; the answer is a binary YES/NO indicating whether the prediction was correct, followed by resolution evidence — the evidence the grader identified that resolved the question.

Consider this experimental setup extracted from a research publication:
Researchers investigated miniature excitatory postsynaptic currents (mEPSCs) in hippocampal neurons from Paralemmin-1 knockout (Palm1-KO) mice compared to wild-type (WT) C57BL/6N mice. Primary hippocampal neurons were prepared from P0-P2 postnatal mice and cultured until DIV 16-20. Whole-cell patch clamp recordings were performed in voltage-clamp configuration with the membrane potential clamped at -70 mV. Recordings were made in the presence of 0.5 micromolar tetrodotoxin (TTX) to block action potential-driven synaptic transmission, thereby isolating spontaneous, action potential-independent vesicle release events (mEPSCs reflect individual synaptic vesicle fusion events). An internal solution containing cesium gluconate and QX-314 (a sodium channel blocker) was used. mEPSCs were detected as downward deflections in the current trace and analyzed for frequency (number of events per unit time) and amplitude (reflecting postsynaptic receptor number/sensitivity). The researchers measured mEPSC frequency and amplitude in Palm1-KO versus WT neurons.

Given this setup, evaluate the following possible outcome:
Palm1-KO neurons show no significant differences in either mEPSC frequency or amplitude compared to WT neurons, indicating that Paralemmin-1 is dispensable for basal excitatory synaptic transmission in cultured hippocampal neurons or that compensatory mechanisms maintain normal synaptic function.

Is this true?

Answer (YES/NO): NO